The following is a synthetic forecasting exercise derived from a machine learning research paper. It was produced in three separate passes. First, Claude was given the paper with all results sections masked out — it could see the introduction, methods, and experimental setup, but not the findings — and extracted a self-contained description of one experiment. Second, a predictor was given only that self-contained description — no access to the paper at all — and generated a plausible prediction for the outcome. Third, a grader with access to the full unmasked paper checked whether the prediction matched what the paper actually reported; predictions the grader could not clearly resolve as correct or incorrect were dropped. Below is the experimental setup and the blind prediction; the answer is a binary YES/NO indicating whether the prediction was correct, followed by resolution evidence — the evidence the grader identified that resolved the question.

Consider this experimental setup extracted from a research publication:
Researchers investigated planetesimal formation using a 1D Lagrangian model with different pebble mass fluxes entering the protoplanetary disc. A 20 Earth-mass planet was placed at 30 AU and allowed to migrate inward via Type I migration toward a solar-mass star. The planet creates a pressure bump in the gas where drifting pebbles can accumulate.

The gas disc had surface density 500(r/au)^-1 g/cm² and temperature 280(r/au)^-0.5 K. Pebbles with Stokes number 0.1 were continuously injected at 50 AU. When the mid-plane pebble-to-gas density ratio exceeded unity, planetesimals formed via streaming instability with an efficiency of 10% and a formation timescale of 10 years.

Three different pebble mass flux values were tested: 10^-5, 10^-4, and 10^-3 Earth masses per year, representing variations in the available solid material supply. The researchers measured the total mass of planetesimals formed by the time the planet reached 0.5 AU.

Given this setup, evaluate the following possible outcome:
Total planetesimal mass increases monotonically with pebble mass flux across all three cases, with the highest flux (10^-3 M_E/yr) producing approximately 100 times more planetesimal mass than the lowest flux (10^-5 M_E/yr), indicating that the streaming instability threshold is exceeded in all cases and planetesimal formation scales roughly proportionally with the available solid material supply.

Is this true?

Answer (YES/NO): NO